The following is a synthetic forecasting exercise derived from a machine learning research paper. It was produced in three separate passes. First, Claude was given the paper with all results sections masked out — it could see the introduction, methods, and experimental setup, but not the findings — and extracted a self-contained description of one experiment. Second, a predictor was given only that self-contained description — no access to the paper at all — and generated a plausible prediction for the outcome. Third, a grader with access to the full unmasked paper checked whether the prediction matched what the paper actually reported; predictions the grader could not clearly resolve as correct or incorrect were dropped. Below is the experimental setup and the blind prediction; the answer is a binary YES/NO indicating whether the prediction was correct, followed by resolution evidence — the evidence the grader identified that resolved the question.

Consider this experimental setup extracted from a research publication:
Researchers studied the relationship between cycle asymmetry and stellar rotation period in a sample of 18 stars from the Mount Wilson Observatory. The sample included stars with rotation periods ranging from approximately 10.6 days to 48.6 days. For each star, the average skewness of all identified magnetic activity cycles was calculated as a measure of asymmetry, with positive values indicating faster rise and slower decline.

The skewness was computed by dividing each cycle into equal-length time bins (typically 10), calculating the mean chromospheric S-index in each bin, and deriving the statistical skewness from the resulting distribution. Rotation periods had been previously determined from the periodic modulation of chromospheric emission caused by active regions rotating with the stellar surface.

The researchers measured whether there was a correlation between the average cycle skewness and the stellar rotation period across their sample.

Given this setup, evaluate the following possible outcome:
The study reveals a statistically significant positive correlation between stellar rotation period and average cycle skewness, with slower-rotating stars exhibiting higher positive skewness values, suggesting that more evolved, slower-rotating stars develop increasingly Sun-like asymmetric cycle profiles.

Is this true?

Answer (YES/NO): NO